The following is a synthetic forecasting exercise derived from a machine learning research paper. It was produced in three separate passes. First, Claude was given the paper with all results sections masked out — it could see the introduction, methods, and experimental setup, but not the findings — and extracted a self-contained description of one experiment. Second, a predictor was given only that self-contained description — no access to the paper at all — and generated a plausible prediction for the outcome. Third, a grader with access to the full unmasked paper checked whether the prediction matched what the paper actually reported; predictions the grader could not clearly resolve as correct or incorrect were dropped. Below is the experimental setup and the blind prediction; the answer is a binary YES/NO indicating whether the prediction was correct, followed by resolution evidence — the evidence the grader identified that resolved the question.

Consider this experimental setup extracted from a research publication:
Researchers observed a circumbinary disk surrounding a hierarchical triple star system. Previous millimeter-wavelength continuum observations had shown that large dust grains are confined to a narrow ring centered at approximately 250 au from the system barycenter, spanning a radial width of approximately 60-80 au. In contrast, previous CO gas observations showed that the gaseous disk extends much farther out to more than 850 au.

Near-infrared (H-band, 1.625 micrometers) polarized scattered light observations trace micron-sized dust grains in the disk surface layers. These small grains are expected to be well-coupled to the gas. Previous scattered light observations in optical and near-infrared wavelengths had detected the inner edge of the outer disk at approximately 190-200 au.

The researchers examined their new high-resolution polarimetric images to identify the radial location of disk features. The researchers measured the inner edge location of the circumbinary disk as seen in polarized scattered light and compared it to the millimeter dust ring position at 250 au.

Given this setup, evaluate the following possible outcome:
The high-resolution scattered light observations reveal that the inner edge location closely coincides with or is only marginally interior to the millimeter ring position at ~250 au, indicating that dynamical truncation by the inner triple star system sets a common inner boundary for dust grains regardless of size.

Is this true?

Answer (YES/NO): NO